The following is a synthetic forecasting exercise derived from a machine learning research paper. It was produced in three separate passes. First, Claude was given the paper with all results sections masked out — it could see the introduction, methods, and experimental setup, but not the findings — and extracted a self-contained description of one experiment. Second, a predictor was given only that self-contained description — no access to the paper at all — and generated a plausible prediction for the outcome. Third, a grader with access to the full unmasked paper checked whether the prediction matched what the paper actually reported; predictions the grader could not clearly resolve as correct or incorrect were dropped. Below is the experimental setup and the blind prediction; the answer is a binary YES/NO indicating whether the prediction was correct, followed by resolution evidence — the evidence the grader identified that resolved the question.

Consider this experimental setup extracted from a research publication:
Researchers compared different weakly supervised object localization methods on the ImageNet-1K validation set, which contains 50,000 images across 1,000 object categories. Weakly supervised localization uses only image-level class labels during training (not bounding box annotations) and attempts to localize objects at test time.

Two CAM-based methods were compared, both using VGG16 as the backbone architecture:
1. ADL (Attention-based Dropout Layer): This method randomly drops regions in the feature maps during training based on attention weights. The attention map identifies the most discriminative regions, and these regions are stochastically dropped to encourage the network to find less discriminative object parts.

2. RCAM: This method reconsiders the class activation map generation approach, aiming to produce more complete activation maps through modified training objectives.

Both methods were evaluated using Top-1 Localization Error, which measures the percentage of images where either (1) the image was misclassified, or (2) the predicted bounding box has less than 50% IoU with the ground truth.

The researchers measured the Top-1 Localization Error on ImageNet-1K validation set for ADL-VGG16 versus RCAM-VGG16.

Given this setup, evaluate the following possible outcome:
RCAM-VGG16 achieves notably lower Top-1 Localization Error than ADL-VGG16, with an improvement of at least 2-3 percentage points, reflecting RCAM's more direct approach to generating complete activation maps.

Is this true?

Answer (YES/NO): YES